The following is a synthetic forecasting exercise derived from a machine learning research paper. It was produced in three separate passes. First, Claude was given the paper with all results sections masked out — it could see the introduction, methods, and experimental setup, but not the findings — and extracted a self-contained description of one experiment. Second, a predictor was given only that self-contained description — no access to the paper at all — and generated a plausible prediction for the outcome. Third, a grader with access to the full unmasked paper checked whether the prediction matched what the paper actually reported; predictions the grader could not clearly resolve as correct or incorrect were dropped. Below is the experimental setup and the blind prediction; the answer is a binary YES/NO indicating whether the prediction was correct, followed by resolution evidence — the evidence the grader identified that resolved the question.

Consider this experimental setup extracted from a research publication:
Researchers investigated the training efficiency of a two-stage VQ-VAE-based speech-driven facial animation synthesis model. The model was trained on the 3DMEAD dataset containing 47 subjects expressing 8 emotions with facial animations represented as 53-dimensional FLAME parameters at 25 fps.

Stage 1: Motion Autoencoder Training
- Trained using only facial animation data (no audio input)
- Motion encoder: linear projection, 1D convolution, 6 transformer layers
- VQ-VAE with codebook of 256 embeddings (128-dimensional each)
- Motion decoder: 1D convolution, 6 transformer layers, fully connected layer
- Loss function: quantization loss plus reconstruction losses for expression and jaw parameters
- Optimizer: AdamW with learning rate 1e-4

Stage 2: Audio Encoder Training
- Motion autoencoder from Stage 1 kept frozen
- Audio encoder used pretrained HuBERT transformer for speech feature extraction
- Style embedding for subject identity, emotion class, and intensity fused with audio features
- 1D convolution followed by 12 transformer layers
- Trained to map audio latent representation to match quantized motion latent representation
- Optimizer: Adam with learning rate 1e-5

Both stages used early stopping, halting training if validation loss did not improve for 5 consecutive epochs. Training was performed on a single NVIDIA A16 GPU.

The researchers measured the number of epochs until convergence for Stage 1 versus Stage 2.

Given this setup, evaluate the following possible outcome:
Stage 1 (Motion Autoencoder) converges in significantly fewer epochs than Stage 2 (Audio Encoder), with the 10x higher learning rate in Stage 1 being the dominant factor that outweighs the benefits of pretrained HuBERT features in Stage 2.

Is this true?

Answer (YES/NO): YES